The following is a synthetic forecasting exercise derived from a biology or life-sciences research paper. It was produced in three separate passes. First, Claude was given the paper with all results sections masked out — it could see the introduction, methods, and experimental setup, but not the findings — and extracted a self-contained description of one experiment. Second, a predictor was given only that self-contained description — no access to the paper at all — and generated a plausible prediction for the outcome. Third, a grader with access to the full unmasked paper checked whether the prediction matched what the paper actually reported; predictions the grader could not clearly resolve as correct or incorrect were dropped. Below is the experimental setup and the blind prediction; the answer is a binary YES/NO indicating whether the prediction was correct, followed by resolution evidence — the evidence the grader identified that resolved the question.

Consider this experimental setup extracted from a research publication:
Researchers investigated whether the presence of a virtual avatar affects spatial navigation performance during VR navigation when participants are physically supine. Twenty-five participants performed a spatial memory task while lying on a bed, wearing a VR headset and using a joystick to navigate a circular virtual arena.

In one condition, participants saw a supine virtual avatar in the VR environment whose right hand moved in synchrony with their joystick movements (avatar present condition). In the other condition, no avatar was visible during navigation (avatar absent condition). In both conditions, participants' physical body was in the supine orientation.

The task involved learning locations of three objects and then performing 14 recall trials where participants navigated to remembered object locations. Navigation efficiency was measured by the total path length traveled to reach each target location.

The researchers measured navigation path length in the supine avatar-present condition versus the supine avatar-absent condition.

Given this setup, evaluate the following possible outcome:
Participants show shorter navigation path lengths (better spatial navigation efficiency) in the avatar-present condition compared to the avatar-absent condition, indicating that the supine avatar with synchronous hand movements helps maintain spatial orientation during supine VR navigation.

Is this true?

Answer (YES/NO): YES